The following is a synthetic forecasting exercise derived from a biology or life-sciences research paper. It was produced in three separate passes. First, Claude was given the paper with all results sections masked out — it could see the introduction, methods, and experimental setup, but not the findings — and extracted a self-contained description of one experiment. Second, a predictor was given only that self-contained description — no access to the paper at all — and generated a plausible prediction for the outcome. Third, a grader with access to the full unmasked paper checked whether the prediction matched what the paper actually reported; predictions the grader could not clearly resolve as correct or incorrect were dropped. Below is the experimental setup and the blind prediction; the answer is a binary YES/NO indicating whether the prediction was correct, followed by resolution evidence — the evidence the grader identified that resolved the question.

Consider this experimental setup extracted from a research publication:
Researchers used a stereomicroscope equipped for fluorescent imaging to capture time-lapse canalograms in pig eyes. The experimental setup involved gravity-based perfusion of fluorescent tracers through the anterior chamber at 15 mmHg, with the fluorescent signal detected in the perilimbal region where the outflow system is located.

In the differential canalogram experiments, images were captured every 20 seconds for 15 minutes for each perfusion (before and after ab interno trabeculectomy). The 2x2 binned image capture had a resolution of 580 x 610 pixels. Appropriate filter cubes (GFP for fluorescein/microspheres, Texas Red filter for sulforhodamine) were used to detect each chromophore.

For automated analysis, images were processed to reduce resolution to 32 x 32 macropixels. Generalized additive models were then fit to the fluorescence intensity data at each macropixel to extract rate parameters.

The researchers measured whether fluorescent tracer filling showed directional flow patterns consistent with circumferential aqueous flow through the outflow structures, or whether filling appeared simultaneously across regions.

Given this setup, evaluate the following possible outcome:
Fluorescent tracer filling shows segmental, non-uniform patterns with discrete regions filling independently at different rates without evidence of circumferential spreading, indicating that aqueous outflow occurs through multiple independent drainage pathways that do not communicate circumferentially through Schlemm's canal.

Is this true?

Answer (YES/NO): NO